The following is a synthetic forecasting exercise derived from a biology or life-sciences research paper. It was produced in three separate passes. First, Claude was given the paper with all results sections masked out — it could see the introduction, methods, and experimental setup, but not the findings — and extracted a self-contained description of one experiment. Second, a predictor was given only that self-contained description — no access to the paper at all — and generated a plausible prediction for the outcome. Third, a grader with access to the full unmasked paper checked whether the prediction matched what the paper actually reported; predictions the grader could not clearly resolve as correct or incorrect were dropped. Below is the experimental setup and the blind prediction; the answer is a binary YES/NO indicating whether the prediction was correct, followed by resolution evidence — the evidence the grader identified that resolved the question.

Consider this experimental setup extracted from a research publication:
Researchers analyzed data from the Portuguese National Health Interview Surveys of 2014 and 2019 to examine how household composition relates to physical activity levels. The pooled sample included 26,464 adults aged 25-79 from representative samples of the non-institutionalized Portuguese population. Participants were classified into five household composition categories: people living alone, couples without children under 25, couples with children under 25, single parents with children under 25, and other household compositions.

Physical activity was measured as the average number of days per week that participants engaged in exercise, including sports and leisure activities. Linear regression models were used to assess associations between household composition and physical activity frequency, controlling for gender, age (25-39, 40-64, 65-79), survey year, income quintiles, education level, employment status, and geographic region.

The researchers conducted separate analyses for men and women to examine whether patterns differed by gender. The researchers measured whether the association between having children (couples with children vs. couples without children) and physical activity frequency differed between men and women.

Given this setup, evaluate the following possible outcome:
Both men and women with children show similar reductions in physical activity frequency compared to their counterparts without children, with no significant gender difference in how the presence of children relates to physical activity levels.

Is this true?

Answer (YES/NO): NO